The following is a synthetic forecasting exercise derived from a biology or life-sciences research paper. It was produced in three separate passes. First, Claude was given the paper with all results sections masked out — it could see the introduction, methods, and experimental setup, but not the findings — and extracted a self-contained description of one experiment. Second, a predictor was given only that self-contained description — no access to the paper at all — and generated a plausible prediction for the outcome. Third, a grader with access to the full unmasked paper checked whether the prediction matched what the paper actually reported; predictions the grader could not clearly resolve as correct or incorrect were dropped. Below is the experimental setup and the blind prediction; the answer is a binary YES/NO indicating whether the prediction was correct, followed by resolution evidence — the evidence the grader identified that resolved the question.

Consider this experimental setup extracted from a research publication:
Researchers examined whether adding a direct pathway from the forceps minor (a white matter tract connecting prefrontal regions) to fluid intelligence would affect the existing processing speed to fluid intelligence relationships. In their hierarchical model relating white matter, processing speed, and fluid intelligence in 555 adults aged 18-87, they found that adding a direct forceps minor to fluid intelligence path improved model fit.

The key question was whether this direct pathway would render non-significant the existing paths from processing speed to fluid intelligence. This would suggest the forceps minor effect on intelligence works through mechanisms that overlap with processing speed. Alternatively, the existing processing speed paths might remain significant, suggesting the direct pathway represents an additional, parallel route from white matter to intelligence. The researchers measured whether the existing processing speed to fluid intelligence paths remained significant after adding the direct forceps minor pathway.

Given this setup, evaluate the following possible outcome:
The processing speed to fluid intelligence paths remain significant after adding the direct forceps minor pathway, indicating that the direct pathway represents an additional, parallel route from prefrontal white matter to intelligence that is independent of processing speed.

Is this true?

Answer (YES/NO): YES